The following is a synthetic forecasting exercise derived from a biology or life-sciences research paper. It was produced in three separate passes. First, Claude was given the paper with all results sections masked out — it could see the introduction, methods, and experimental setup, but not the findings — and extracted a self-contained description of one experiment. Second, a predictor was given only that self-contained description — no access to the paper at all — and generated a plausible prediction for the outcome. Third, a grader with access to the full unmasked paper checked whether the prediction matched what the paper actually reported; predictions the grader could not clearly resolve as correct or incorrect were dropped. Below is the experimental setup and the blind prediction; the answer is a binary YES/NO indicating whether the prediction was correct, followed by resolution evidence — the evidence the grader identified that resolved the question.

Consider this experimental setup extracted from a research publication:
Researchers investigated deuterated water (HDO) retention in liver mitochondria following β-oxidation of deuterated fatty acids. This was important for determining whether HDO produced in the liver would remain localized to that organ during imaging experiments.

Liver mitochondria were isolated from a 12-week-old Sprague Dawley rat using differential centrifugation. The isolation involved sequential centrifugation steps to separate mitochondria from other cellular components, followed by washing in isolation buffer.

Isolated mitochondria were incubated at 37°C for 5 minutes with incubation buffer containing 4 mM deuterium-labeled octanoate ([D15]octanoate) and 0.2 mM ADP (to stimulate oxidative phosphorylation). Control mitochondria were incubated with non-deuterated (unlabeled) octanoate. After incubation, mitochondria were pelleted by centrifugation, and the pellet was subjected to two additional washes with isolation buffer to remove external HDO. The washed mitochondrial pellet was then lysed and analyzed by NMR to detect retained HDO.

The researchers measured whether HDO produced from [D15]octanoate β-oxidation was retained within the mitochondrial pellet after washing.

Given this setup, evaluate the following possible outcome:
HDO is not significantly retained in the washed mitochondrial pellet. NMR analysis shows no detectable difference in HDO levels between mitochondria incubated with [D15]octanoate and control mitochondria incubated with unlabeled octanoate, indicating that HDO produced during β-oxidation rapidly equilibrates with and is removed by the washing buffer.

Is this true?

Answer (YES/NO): NO